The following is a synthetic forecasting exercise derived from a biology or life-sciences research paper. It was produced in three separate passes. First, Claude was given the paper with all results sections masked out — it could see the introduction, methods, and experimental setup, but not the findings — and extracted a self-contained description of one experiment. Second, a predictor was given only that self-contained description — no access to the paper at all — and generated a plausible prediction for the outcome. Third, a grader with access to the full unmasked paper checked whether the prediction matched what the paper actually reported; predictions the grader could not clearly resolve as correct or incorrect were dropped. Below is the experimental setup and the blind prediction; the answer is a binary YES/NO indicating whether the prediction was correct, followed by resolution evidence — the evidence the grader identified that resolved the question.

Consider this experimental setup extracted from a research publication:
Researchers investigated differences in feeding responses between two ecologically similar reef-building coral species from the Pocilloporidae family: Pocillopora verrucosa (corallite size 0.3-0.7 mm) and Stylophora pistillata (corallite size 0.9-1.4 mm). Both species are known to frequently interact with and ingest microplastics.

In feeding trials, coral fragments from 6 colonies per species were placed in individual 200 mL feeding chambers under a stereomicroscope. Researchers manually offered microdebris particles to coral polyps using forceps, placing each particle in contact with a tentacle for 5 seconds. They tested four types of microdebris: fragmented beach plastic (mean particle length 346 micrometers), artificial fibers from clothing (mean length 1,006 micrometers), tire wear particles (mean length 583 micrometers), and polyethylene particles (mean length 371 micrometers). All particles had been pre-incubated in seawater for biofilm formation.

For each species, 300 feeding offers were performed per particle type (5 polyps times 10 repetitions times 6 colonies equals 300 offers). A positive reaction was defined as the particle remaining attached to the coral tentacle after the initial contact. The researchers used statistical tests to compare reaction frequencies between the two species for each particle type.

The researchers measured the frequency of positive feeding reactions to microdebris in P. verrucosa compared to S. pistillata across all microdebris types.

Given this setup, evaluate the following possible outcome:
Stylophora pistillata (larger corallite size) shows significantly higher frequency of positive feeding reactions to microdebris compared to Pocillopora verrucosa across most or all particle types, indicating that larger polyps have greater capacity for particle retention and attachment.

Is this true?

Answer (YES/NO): NO